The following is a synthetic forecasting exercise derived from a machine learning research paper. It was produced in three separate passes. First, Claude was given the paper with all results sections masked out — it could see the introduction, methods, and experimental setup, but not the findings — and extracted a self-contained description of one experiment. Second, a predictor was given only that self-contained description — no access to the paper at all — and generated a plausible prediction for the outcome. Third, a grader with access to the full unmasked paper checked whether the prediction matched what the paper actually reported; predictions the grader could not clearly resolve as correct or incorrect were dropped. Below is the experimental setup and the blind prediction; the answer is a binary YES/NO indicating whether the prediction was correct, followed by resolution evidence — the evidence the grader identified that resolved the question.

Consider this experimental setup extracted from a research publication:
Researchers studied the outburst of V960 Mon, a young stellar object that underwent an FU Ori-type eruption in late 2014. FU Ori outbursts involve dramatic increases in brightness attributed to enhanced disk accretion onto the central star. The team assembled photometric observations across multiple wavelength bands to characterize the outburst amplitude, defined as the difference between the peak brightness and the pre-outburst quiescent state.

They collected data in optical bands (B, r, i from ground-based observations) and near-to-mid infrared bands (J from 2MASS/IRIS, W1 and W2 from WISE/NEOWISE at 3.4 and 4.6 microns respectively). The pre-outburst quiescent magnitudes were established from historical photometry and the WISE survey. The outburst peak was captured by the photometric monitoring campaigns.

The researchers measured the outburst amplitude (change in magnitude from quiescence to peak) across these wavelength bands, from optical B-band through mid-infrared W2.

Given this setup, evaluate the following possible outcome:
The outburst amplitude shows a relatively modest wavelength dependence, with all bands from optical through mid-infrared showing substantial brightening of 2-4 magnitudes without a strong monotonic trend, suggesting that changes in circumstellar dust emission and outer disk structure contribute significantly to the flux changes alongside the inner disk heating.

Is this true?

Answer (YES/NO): YES